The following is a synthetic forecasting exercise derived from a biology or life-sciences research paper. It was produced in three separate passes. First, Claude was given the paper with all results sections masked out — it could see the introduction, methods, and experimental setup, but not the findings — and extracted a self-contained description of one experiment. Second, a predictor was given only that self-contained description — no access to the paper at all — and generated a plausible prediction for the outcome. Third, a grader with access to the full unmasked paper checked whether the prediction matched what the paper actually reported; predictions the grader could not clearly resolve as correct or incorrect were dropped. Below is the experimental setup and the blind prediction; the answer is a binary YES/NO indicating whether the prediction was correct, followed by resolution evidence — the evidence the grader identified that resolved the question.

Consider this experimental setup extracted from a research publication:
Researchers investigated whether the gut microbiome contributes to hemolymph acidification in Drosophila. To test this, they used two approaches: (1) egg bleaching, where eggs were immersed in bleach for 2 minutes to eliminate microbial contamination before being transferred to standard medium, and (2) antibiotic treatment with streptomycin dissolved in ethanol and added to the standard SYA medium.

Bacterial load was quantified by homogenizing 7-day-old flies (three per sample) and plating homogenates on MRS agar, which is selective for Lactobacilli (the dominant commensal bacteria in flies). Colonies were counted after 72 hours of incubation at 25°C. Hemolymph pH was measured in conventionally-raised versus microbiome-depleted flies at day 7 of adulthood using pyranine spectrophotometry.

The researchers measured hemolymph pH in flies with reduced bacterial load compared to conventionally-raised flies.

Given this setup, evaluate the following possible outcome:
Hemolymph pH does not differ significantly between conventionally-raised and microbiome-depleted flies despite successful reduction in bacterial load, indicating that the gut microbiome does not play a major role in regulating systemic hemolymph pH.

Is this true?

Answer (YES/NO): YES